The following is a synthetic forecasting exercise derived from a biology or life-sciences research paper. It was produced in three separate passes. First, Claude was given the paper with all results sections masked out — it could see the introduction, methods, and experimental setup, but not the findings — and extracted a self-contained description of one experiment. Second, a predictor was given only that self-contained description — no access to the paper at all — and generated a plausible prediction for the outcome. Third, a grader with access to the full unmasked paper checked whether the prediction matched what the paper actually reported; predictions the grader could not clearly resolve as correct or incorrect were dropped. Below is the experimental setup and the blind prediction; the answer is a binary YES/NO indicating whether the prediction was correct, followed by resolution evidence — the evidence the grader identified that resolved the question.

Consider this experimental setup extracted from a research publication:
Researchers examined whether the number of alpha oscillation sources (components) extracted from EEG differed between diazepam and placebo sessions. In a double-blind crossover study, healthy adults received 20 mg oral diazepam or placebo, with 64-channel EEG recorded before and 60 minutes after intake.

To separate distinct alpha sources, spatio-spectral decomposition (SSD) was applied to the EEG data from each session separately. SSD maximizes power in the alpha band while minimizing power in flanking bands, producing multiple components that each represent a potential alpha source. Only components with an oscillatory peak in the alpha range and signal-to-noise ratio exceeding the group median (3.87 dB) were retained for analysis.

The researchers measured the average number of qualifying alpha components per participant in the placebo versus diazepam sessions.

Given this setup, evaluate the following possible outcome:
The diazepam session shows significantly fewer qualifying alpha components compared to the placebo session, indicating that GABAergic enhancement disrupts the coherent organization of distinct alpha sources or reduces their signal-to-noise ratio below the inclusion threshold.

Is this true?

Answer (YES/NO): NO